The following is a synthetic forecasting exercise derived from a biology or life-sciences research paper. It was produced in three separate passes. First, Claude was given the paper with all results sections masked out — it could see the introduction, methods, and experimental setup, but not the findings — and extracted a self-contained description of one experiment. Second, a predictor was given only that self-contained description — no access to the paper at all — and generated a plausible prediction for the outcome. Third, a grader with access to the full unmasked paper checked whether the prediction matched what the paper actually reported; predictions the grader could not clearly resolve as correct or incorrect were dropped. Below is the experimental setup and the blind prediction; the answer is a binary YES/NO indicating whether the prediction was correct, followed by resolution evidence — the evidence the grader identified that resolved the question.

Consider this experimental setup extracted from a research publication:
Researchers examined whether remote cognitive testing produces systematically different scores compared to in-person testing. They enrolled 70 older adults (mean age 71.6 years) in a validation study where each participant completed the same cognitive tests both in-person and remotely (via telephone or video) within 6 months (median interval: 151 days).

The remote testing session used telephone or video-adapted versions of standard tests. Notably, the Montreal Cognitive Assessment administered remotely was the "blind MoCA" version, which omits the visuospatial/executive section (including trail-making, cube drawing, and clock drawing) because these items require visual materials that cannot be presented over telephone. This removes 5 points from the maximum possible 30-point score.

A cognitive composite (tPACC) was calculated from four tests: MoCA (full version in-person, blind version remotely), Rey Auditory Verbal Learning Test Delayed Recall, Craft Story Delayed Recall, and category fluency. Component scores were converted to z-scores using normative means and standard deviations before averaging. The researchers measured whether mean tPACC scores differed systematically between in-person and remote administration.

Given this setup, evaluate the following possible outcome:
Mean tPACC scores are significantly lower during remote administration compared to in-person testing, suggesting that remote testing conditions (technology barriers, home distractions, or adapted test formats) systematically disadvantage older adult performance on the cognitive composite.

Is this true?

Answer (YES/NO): NO